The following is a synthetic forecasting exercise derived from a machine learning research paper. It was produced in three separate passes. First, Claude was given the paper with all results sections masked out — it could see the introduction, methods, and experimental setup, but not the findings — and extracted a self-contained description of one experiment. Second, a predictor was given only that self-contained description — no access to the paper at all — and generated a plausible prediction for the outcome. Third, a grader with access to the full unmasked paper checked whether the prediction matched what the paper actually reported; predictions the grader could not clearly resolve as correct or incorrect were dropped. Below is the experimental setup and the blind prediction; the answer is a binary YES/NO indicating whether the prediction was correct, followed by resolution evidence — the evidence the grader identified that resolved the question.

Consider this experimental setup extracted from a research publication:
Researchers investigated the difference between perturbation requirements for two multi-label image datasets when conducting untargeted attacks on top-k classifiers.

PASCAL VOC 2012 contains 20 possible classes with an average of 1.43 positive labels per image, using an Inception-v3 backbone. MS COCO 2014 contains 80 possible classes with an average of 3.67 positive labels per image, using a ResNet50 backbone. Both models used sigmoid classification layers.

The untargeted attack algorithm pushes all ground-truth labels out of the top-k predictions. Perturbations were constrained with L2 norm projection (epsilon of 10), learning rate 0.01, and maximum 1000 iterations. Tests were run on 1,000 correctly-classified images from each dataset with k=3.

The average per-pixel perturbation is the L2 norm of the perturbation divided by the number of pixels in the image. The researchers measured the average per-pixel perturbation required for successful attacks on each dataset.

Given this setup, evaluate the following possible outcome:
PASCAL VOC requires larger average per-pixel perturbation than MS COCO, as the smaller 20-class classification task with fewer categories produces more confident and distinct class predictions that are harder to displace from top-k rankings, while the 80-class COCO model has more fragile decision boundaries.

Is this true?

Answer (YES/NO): YES